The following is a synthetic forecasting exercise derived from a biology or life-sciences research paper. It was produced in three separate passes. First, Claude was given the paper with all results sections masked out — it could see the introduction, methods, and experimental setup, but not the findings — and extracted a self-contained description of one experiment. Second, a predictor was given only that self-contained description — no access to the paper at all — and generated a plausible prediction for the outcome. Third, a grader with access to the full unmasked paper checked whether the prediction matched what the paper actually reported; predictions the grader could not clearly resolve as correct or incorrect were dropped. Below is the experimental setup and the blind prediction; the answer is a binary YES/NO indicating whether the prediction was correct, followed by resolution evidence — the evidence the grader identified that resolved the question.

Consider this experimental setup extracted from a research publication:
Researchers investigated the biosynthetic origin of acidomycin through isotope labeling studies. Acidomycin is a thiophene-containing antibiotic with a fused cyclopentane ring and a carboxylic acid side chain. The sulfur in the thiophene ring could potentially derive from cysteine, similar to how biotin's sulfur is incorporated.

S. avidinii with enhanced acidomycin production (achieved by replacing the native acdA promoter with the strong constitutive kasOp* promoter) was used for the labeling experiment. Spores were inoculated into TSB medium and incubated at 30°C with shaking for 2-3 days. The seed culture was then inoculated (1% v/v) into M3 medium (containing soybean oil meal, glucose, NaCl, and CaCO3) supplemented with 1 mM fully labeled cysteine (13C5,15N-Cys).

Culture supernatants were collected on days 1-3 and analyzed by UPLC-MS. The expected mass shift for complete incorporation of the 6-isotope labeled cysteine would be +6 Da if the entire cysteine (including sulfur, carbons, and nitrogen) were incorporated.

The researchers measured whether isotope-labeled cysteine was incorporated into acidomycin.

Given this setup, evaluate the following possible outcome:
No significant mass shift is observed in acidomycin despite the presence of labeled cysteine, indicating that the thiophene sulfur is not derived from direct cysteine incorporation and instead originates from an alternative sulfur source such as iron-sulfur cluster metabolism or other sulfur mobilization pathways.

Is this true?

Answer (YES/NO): NO